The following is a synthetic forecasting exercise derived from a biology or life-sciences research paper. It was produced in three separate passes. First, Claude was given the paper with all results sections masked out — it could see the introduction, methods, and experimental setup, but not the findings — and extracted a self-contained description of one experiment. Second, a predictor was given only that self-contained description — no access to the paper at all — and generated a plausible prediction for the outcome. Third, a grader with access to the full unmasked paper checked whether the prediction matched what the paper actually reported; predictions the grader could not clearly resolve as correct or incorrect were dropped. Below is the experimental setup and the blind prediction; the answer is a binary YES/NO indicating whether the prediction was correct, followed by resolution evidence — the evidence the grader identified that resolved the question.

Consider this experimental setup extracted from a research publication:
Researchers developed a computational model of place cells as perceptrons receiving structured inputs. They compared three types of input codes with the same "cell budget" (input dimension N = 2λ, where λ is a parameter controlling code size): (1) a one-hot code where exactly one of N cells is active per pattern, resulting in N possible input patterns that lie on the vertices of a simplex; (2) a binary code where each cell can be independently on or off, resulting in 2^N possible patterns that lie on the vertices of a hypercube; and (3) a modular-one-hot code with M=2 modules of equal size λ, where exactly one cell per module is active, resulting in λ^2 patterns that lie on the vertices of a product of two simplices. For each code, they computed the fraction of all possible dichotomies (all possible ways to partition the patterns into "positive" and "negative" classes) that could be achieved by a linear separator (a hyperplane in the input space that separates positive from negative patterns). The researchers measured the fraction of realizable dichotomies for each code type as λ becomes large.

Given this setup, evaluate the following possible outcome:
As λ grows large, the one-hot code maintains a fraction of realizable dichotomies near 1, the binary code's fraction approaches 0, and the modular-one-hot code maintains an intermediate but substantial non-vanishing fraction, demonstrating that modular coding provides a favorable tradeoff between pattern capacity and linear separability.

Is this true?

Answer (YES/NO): NO